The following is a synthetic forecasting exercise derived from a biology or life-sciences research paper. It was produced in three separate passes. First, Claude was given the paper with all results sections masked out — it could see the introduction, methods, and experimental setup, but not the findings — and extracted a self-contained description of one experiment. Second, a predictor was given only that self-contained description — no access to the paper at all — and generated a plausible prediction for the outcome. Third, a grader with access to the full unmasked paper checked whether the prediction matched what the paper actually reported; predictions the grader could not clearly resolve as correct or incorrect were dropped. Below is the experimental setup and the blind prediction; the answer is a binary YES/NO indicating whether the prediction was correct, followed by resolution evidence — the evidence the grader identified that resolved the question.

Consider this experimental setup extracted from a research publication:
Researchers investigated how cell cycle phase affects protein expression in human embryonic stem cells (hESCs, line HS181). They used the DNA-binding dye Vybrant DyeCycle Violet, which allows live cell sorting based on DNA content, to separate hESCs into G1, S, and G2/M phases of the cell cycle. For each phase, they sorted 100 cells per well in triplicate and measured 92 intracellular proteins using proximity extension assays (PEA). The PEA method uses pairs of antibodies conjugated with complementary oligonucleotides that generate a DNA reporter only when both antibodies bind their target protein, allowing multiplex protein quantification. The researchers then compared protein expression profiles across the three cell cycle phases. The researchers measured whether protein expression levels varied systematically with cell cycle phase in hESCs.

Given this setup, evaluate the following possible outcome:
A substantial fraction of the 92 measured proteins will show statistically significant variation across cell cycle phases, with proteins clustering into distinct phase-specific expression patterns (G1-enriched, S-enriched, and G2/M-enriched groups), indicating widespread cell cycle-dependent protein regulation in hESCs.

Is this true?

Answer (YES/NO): NO